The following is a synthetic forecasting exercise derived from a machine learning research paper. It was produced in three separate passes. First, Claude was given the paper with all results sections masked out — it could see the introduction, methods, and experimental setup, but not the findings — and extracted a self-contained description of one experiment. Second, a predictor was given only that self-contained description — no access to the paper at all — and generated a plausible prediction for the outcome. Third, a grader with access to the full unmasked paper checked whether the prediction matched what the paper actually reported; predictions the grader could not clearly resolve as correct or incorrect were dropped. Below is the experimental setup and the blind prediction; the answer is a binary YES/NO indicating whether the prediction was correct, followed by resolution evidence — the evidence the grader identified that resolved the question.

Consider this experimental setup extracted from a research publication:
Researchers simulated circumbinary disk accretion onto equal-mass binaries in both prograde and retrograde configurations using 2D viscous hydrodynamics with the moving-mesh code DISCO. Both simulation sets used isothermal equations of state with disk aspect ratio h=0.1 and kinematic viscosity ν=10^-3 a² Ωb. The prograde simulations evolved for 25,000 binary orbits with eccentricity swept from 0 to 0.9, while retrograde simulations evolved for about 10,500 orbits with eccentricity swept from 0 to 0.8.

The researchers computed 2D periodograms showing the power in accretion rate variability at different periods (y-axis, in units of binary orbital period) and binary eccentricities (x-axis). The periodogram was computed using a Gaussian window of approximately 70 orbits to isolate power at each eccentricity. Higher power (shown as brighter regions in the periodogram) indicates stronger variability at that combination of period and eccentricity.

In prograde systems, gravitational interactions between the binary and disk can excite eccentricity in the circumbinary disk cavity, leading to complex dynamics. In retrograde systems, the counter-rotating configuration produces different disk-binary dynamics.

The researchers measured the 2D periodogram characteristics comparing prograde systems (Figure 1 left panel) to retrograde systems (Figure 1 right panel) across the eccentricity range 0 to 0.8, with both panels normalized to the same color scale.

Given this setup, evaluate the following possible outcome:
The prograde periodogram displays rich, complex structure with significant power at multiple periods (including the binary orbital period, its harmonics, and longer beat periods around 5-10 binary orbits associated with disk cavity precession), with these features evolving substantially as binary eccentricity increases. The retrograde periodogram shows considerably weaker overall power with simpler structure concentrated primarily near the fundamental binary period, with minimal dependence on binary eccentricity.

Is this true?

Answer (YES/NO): NO